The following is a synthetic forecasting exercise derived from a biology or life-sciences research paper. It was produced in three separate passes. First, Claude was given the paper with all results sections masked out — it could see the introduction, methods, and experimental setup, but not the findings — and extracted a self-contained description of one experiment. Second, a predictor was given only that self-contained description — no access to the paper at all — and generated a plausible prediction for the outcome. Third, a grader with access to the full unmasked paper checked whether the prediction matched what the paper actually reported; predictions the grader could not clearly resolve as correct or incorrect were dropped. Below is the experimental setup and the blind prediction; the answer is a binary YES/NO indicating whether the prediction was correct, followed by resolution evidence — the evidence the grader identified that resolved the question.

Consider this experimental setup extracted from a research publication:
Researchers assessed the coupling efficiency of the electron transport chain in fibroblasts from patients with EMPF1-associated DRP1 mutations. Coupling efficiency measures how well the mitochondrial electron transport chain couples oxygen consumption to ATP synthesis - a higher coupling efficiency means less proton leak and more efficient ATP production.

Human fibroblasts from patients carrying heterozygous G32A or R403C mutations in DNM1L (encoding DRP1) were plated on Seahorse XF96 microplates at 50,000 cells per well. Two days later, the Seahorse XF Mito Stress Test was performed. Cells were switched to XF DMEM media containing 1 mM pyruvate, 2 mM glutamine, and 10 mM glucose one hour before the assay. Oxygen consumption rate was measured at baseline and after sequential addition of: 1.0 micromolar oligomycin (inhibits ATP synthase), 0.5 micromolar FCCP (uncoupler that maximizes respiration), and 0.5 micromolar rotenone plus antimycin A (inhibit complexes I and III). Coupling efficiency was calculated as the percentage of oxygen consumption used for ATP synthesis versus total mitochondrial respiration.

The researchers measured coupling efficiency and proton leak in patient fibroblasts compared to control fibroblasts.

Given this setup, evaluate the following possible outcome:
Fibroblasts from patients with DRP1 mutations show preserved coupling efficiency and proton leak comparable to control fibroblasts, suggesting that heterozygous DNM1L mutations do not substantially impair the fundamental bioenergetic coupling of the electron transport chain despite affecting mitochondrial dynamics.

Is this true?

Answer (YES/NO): NO